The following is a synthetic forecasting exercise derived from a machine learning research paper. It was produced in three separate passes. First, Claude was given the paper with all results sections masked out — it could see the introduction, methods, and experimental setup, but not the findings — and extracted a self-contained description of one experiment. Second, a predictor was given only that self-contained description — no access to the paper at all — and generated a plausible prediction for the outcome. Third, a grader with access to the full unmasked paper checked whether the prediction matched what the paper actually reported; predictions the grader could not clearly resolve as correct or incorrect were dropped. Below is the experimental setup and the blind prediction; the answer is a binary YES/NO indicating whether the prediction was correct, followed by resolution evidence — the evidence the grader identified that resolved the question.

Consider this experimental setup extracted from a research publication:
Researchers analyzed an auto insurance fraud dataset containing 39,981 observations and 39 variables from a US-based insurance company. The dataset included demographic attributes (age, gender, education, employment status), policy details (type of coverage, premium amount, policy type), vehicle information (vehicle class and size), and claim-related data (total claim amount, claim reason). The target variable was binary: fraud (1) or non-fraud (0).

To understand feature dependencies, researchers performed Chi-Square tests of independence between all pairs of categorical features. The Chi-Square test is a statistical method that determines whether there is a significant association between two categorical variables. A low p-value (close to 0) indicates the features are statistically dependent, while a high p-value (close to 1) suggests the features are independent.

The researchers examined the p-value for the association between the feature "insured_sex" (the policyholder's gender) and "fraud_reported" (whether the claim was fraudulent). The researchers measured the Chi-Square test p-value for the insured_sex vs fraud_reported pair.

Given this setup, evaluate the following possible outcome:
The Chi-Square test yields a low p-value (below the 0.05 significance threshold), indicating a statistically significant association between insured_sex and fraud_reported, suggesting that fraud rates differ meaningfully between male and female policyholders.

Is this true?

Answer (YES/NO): NO